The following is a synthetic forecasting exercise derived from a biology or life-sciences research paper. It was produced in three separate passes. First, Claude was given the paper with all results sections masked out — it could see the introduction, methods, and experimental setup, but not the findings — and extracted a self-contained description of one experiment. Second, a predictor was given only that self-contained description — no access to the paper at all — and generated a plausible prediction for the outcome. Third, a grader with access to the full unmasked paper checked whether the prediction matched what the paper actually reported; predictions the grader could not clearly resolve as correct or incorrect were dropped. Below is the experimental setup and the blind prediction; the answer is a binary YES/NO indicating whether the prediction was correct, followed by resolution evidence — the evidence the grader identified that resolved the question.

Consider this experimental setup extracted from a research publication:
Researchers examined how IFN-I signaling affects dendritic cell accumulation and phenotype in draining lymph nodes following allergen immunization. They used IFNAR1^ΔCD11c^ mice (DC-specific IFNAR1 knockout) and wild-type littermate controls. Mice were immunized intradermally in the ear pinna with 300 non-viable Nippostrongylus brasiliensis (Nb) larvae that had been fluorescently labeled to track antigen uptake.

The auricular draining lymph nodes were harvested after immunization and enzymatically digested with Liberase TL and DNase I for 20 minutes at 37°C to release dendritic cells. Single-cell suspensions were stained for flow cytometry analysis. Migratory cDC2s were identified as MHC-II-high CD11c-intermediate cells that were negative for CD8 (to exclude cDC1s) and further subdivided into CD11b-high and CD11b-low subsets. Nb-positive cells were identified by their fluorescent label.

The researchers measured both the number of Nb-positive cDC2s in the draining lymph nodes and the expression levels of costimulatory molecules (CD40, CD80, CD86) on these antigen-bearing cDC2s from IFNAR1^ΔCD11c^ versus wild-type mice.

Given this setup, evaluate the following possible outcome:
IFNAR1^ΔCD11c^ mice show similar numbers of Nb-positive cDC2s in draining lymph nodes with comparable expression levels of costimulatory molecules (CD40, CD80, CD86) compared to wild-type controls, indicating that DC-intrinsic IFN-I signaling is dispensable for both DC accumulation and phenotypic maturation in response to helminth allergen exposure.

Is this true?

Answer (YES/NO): NO